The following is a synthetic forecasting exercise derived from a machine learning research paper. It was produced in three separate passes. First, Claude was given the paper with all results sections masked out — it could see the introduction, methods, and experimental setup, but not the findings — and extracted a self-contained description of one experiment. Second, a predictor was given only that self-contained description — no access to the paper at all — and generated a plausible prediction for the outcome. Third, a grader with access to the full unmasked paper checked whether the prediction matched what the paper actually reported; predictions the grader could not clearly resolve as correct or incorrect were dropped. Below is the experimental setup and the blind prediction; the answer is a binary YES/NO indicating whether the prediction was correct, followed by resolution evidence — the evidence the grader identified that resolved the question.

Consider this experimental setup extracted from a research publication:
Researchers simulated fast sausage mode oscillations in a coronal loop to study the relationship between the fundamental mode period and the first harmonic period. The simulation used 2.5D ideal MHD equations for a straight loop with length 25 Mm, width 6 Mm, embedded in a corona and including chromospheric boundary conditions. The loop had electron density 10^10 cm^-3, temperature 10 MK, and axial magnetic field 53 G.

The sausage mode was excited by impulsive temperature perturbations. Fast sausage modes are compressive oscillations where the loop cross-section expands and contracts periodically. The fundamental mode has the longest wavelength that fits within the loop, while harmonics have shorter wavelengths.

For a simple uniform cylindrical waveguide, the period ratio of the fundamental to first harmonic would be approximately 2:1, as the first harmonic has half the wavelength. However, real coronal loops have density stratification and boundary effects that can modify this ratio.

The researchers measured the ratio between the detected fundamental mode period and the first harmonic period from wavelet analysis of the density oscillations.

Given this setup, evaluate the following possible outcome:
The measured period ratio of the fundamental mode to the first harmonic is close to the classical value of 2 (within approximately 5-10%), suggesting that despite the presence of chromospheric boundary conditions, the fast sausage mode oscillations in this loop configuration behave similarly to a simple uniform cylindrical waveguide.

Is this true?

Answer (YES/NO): NO